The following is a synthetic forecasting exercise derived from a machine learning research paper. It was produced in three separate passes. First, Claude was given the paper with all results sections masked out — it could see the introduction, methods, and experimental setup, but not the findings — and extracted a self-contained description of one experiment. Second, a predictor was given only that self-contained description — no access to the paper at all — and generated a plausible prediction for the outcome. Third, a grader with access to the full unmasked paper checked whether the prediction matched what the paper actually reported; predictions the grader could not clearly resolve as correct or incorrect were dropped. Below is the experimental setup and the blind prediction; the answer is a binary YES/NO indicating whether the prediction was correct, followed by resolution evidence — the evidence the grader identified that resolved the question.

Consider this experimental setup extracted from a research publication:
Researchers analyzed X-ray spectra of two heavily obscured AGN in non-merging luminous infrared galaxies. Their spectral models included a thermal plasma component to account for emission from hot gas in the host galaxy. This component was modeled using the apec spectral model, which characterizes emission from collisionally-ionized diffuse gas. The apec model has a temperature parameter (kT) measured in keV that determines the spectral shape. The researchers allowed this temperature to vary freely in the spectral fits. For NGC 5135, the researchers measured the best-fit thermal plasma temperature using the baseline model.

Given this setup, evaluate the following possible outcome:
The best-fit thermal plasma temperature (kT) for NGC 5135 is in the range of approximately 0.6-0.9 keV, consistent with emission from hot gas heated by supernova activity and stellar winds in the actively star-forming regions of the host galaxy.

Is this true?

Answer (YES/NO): YES